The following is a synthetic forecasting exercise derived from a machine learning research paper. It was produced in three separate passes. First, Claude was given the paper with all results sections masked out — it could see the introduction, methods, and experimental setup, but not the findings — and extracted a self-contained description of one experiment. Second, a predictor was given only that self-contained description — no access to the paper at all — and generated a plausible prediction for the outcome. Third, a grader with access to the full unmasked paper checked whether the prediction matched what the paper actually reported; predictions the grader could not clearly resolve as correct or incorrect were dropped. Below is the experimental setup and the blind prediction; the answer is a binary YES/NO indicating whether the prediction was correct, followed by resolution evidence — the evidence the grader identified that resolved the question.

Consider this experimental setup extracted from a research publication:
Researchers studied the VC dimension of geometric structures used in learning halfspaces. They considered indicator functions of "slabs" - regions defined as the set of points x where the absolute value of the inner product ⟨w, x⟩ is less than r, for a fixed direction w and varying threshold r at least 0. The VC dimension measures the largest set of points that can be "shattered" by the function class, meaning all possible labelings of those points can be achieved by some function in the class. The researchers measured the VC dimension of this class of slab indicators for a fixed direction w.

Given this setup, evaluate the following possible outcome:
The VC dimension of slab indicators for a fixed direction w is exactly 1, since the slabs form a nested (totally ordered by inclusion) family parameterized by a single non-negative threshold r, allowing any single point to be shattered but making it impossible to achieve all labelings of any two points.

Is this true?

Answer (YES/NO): YES